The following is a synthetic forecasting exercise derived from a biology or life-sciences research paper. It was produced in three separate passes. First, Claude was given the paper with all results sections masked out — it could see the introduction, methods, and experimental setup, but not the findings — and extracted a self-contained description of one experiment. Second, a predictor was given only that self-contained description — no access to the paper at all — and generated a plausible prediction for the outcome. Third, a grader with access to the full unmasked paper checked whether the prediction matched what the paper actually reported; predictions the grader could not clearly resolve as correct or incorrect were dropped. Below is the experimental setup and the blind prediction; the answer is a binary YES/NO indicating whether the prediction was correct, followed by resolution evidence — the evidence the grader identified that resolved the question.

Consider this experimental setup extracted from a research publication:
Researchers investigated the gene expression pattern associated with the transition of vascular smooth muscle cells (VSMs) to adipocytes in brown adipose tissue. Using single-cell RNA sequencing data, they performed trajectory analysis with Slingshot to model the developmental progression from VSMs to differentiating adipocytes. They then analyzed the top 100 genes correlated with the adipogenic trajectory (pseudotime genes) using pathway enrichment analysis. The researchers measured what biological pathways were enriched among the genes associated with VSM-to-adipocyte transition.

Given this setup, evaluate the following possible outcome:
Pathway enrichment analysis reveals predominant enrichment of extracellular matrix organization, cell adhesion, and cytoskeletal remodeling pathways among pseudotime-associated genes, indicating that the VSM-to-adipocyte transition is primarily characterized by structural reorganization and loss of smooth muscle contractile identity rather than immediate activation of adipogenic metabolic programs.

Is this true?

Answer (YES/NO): NO